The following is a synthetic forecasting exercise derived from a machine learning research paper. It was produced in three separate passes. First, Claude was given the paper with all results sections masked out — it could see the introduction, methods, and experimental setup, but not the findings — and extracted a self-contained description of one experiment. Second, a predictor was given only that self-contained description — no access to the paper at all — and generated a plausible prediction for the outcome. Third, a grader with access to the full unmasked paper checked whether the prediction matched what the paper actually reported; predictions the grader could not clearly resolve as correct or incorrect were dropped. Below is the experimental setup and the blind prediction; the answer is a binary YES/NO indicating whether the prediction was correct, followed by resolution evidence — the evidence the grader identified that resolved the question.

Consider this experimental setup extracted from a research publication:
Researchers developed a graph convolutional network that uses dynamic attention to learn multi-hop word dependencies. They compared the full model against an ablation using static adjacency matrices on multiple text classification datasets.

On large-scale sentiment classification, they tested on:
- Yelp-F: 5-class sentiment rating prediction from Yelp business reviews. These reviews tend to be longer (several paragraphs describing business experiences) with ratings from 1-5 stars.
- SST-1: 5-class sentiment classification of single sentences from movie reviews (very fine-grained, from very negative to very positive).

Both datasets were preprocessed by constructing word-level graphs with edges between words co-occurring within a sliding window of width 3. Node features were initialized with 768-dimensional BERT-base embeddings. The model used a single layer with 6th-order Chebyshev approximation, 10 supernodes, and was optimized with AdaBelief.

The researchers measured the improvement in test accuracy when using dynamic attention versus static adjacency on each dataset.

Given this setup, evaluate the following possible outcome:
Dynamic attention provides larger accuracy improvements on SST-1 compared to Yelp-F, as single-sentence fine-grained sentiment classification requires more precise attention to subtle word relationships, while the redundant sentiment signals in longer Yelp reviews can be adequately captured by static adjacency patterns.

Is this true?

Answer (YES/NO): NO